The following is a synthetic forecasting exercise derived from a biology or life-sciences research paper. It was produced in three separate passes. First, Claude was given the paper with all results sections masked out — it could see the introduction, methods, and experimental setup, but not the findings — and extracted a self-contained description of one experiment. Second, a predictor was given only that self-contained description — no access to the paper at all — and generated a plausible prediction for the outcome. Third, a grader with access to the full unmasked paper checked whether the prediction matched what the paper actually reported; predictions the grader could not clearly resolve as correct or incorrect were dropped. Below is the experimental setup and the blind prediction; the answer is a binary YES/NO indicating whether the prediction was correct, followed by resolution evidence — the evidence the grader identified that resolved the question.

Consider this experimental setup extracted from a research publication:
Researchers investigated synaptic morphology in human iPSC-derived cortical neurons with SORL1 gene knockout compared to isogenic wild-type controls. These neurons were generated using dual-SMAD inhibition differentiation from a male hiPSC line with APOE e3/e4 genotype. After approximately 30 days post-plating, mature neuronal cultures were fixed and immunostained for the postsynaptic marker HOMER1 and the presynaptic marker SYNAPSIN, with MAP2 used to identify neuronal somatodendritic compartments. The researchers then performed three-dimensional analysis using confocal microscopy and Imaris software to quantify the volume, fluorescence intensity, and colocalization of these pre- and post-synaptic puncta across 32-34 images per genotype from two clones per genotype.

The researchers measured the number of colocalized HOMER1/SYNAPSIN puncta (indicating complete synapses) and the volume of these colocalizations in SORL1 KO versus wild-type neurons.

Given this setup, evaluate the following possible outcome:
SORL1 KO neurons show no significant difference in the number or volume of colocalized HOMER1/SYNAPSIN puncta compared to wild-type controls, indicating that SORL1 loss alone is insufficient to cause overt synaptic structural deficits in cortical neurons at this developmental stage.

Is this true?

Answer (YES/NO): NO